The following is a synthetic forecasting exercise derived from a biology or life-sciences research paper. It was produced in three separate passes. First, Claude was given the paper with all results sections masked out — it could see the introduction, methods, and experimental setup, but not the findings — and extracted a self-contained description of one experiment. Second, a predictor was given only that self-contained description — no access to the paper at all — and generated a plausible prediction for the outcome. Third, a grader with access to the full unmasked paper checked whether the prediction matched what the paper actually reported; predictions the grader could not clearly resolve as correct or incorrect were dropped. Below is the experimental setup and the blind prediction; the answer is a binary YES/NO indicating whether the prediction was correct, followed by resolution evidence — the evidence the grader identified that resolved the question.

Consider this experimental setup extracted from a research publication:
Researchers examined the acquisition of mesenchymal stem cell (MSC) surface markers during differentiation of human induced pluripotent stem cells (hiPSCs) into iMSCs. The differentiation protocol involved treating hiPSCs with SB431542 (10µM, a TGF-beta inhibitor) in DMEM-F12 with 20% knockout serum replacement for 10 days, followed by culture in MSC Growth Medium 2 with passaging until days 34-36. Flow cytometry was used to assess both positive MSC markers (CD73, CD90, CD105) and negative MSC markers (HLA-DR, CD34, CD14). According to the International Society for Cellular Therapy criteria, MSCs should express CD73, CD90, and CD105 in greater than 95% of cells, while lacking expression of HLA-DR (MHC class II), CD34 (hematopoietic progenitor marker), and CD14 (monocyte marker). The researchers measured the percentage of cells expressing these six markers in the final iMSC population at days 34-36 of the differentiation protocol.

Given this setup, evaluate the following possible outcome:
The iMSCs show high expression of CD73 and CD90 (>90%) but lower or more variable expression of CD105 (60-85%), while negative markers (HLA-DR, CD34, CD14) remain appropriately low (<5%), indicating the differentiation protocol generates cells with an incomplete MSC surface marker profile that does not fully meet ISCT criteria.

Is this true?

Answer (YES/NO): NO